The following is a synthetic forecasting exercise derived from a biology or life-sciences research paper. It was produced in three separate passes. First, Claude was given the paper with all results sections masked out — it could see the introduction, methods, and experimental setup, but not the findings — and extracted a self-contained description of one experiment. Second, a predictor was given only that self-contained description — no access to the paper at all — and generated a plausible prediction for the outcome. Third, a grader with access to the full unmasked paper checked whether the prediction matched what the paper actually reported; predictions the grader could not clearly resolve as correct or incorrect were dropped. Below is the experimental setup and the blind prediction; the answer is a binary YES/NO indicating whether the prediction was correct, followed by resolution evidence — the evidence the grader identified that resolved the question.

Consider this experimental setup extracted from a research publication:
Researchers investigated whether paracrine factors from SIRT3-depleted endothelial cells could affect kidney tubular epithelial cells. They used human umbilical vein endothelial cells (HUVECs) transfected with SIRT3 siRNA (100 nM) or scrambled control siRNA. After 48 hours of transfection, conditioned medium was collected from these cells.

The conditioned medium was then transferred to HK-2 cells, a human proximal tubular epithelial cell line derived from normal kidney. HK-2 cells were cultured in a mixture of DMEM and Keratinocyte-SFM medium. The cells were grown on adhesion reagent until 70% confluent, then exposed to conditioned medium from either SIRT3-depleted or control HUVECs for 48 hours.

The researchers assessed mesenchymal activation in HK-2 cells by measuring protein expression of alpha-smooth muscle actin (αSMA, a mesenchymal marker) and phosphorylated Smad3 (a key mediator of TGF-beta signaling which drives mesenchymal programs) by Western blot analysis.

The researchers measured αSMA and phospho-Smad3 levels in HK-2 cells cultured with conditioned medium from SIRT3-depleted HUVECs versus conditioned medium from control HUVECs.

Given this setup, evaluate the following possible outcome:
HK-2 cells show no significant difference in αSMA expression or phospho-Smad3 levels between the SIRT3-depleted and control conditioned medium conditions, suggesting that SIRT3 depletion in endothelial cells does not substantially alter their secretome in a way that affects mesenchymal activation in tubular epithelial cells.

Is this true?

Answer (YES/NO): NO